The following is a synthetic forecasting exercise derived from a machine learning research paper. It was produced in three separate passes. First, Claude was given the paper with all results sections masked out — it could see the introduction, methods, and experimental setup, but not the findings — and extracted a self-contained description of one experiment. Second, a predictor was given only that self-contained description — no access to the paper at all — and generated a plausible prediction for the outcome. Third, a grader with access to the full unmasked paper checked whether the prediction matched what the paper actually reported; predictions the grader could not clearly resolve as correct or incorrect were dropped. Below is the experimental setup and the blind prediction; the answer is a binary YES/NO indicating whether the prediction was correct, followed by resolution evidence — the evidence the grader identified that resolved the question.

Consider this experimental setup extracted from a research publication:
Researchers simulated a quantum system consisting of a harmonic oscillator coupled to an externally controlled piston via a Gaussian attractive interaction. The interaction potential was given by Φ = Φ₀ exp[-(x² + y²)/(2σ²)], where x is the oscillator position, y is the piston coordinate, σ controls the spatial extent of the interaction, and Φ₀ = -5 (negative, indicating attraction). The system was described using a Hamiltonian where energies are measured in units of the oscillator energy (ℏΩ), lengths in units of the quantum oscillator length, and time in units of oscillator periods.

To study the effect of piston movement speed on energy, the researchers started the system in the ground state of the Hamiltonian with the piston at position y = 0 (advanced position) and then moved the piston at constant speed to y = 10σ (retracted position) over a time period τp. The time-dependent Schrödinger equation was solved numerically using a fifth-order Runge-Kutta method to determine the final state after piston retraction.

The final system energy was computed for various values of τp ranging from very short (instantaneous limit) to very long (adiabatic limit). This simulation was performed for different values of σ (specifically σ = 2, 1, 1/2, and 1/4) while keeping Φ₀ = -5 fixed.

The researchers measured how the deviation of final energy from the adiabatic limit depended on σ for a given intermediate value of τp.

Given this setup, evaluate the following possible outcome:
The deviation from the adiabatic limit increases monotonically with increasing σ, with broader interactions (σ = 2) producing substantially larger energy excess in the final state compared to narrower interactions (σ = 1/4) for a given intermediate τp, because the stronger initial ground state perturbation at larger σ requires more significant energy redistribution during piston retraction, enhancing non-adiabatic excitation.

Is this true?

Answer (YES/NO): NO